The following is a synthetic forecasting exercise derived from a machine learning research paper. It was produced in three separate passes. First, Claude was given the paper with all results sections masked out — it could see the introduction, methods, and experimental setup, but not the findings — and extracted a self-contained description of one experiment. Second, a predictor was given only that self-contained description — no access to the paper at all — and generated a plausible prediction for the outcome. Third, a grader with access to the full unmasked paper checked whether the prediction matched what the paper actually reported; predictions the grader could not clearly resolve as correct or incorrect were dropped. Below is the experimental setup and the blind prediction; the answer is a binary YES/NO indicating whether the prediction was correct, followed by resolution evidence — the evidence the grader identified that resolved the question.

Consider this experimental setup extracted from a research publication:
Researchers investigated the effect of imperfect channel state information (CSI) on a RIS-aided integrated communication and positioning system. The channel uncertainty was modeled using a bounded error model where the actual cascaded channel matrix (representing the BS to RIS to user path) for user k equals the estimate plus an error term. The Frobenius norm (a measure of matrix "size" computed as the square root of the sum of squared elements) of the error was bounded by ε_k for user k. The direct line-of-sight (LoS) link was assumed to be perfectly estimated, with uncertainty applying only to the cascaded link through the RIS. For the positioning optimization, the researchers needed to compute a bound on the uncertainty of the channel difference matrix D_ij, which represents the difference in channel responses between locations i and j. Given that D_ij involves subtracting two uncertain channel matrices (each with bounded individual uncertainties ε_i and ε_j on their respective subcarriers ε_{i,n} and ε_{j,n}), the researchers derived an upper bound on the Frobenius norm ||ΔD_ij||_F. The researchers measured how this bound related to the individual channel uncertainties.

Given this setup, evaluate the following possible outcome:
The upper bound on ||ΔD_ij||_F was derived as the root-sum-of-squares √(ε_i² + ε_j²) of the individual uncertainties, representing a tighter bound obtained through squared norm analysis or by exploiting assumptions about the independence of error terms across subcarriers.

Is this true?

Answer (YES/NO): NO